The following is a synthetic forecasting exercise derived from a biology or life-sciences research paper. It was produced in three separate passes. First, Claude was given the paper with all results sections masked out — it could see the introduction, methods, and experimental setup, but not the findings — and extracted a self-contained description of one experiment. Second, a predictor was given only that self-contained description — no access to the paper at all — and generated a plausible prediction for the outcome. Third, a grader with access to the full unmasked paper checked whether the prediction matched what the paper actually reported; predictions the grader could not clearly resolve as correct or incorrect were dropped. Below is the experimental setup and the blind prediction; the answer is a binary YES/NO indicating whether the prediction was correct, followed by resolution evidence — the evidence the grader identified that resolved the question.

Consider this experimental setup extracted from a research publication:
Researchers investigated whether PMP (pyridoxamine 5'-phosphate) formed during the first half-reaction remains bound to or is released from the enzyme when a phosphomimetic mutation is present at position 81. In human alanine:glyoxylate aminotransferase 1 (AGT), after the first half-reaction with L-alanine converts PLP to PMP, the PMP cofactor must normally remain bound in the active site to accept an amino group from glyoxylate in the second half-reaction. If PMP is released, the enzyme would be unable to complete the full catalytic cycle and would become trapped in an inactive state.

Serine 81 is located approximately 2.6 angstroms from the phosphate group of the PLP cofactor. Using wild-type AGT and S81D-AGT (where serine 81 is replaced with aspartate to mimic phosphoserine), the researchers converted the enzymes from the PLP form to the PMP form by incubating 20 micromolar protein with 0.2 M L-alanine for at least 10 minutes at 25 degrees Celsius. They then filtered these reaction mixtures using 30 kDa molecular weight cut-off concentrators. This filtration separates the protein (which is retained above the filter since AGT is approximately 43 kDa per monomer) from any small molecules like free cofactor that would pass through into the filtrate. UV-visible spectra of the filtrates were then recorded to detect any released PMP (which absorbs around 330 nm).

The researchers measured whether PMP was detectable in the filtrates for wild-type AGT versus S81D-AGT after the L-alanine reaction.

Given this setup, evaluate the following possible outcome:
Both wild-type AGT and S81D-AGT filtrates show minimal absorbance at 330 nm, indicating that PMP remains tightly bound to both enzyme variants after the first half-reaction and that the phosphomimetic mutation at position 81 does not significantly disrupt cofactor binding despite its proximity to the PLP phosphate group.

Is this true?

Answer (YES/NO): NO